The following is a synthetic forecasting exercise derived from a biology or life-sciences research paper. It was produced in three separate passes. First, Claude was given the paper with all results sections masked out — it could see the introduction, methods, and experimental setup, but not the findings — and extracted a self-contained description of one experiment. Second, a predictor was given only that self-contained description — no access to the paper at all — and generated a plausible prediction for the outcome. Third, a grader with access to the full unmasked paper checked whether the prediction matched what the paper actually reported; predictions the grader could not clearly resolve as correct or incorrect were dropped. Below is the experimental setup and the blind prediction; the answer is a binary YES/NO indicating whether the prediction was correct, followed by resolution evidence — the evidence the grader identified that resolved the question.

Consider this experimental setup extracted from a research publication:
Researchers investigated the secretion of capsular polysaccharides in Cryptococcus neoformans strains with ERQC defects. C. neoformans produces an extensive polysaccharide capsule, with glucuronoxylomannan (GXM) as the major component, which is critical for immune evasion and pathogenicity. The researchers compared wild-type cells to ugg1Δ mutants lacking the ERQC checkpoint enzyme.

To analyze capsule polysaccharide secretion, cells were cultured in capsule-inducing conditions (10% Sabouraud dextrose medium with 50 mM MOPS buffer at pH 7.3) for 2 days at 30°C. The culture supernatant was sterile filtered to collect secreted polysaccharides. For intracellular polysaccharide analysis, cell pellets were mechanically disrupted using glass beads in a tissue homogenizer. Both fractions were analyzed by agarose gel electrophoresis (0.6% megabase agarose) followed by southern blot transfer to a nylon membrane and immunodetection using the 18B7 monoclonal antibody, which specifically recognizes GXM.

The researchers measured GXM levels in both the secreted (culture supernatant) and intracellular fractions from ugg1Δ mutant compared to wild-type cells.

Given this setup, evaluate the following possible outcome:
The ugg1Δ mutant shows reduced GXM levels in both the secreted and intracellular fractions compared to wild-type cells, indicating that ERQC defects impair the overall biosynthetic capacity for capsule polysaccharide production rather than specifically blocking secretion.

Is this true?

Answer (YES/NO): NO